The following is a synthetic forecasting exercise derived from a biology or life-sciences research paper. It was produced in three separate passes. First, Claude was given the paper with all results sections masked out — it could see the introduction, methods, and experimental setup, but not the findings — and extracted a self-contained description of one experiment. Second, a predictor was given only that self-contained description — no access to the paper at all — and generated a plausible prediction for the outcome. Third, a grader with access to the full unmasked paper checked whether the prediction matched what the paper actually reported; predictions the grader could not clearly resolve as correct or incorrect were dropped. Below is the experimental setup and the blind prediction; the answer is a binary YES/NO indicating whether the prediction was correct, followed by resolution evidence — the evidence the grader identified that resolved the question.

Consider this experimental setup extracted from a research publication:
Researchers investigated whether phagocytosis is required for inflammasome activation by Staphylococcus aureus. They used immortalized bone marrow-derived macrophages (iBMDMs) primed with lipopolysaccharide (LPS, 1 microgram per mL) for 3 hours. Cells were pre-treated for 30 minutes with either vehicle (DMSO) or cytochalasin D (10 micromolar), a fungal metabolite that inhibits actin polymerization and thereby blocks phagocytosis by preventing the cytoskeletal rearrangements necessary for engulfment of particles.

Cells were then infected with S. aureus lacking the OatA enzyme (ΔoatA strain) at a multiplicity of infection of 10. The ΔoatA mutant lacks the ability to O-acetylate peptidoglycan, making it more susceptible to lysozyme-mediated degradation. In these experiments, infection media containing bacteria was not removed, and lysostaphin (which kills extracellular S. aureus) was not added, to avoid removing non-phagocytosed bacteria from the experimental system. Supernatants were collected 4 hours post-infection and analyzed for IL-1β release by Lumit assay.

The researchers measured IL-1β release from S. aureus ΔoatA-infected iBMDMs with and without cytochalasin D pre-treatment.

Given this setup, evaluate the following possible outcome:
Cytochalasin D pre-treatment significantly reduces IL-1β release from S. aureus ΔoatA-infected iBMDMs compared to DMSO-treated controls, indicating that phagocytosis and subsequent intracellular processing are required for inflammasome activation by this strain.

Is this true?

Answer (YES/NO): YES